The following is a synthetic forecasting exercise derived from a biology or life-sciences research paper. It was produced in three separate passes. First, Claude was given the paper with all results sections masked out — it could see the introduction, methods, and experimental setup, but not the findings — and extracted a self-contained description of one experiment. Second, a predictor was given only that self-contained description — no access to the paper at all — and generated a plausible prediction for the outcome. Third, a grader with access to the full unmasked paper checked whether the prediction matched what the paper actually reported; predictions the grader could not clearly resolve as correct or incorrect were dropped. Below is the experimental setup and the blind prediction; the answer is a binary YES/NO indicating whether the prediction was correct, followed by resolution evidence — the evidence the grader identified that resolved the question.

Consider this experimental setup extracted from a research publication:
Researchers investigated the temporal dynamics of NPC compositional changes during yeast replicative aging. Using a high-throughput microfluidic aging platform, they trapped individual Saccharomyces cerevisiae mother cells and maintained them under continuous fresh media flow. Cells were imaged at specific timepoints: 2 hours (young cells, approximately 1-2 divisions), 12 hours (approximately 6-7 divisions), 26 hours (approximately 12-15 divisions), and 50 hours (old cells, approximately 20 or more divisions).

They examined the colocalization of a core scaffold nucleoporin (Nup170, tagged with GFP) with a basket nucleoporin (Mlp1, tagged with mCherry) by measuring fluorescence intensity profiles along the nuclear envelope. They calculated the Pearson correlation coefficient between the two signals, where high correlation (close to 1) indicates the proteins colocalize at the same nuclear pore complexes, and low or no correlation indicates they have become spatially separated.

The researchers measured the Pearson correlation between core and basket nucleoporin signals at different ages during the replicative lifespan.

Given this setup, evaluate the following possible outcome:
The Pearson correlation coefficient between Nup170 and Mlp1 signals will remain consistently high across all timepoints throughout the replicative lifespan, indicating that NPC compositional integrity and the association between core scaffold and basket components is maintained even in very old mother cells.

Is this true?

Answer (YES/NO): NO